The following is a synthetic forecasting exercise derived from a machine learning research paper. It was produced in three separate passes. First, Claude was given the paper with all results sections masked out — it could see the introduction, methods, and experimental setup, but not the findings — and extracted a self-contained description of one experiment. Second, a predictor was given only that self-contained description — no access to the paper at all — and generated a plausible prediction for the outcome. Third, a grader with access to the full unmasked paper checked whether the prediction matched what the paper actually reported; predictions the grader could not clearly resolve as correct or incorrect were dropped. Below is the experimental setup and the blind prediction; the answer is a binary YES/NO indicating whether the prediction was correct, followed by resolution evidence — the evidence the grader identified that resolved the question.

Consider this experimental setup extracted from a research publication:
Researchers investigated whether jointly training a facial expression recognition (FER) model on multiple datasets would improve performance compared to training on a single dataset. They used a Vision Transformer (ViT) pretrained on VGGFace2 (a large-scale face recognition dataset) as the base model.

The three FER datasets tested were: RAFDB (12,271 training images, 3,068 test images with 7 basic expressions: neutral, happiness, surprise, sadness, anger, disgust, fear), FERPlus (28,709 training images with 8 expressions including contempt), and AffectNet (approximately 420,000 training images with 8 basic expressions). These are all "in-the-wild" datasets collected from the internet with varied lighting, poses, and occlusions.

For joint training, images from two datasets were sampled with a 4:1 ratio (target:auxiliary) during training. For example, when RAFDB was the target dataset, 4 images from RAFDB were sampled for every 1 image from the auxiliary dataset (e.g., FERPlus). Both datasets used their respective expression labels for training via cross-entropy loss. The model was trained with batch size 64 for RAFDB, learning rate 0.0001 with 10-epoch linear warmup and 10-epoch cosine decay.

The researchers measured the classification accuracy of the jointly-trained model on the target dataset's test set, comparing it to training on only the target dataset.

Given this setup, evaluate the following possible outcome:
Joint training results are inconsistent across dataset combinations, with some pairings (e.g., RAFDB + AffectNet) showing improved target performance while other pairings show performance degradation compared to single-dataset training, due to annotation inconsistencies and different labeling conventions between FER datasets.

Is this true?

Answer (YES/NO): NO